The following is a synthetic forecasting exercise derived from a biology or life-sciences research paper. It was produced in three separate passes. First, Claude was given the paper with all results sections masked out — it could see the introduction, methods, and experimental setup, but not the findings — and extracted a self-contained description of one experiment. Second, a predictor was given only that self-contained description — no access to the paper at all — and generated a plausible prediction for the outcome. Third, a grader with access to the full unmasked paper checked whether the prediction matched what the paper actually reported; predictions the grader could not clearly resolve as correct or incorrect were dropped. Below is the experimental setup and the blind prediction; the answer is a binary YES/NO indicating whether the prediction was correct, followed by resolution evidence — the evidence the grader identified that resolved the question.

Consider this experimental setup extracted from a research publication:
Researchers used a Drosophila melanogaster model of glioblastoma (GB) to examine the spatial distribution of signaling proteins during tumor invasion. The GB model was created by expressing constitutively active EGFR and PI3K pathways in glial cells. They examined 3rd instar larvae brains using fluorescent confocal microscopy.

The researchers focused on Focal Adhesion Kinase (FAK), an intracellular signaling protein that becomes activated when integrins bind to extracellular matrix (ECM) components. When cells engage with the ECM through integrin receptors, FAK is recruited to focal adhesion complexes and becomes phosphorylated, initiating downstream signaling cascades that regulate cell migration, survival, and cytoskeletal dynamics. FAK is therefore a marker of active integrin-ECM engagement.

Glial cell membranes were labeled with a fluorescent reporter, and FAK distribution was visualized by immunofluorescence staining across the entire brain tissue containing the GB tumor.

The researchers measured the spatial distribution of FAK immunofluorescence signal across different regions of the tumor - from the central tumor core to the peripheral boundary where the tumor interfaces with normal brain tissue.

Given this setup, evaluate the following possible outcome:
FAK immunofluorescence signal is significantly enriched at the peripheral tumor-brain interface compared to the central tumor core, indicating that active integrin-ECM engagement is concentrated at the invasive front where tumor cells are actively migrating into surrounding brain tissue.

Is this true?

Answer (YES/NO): YES